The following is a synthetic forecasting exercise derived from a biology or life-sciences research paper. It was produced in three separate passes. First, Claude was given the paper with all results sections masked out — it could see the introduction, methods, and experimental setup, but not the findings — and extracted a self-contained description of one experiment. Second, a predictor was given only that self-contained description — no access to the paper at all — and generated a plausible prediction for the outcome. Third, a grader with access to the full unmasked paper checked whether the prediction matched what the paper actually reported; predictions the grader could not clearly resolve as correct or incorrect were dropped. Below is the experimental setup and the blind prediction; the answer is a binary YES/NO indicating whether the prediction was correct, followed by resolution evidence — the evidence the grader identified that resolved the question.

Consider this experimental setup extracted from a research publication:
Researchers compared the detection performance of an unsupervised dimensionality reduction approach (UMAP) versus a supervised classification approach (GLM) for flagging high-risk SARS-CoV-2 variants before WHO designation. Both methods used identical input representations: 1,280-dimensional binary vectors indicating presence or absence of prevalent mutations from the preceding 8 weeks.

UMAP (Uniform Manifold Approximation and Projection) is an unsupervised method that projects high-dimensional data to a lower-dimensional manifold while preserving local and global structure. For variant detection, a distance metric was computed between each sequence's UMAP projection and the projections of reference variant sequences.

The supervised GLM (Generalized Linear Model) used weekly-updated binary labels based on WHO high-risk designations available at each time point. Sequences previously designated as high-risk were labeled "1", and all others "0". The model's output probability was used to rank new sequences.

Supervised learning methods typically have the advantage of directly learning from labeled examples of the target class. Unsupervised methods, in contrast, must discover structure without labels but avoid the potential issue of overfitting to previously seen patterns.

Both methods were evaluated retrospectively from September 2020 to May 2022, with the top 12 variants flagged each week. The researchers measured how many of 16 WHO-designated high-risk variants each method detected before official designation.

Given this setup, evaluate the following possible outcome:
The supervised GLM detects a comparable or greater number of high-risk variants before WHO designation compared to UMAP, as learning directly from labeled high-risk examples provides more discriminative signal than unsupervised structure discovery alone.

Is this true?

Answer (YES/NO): NO